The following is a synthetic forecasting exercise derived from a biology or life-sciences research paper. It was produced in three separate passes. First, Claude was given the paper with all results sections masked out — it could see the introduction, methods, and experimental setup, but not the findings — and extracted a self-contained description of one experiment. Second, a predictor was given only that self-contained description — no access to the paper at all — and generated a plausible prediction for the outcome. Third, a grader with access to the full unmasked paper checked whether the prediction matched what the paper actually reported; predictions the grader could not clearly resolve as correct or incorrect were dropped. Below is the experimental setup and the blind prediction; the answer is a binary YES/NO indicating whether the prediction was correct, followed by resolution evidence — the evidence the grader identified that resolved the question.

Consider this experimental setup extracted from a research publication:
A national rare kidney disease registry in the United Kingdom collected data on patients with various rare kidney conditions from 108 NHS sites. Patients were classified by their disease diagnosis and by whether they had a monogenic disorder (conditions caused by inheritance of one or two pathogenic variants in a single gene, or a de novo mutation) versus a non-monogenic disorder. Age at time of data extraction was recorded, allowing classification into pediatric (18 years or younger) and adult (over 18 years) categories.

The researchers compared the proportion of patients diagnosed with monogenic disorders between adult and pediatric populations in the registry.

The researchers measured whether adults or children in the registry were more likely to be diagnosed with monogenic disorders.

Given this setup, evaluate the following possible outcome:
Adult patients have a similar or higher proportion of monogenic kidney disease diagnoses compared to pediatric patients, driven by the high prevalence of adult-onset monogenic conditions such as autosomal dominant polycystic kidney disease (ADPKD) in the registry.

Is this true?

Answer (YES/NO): YES